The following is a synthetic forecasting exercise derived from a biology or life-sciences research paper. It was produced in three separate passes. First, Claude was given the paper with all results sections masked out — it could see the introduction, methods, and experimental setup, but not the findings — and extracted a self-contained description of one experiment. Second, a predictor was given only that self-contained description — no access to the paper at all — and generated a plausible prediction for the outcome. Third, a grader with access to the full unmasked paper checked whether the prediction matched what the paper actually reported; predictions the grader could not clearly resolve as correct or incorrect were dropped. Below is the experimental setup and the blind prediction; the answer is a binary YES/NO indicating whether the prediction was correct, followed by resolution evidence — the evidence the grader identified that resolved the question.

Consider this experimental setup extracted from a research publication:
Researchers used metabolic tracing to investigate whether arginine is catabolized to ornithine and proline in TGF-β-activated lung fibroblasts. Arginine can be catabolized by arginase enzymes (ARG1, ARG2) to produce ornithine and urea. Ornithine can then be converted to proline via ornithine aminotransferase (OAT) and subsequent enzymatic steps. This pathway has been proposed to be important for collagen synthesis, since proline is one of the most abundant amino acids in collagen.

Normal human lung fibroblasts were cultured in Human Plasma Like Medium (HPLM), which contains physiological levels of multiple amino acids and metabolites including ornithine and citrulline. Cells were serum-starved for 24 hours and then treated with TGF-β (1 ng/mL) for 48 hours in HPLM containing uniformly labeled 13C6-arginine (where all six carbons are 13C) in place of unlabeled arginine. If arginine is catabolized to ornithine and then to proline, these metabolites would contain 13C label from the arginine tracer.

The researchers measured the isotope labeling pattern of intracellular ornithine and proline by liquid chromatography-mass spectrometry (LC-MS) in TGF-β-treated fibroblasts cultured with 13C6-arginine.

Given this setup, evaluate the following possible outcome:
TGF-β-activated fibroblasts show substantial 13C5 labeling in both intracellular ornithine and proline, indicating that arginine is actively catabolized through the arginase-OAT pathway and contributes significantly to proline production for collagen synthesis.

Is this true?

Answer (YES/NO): NO